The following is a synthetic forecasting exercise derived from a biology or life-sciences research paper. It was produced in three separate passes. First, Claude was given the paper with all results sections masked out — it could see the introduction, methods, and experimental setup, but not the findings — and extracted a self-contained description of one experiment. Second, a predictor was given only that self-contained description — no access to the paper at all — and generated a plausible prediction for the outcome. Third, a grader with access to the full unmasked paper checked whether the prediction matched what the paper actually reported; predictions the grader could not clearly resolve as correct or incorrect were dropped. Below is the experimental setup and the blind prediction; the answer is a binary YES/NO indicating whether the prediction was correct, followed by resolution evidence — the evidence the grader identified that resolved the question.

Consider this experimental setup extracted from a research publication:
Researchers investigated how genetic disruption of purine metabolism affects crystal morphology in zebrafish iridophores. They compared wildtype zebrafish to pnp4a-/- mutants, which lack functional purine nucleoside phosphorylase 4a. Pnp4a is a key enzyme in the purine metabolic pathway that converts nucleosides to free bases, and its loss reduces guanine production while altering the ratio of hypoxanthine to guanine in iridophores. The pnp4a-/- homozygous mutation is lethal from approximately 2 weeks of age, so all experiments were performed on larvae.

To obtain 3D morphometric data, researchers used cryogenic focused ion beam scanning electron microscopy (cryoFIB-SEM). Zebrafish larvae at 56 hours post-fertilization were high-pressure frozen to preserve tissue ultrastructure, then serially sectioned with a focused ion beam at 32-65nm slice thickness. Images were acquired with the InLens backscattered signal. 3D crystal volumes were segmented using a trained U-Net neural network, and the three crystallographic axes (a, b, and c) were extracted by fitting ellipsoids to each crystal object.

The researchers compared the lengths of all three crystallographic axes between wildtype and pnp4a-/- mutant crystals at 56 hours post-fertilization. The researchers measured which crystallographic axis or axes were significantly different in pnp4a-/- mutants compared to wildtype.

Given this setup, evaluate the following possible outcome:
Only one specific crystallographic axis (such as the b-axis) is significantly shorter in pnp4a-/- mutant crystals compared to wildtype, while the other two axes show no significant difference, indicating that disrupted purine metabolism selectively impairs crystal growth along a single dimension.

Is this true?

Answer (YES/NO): YES